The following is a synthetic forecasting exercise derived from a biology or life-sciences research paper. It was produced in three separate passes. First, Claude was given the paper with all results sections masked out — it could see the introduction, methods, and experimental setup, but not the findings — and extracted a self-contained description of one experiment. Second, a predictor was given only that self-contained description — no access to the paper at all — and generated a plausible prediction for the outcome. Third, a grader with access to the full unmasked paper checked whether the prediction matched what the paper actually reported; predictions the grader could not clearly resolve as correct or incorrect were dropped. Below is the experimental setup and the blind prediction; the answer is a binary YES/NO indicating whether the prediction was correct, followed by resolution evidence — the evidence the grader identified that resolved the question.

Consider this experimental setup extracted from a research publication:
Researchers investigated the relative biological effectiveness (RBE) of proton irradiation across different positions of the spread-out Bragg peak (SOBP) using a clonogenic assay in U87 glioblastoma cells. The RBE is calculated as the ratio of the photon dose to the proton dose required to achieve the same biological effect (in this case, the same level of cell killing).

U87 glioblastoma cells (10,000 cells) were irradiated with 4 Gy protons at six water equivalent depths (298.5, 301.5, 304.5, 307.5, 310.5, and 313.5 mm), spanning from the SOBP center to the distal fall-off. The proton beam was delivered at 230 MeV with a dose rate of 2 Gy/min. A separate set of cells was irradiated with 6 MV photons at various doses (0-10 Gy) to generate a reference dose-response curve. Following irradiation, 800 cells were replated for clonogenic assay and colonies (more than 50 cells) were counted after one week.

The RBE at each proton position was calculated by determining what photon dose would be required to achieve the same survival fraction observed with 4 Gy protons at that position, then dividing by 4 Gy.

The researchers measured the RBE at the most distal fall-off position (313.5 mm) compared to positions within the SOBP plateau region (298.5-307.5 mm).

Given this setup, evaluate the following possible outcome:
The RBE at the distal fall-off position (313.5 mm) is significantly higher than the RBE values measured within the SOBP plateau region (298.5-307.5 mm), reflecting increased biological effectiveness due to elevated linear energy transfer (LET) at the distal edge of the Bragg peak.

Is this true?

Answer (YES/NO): YES